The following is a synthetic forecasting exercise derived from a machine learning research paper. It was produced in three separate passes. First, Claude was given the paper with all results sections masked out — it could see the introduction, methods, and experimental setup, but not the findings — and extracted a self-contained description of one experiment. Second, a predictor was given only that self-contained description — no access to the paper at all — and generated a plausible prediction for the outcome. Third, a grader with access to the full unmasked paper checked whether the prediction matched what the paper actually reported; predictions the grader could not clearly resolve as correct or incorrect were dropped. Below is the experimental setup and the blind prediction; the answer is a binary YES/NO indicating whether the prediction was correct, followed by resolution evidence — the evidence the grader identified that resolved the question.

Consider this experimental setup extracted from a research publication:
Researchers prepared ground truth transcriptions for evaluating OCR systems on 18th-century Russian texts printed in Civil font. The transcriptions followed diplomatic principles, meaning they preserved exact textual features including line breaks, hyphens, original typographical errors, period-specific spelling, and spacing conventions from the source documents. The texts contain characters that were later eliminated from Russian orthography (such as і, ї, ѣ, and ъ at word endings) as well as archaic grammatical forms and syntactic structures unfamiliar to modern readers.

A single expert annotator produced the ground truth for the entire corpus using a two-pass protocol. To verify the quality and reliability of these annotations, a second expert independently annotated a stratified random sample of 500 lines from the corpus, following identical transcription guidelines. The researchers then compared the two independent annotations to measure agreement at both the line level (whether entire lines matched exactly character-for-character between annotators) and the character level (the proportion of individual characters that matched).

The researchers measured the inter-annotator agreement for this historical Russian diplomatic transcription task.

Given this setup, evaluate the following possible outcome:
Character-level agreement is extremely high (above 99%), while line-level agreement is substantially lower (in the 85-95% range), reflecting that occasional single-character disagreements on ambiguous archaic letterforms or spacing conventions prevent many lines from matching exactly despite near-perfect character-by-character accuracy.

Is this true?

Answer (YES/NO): NO